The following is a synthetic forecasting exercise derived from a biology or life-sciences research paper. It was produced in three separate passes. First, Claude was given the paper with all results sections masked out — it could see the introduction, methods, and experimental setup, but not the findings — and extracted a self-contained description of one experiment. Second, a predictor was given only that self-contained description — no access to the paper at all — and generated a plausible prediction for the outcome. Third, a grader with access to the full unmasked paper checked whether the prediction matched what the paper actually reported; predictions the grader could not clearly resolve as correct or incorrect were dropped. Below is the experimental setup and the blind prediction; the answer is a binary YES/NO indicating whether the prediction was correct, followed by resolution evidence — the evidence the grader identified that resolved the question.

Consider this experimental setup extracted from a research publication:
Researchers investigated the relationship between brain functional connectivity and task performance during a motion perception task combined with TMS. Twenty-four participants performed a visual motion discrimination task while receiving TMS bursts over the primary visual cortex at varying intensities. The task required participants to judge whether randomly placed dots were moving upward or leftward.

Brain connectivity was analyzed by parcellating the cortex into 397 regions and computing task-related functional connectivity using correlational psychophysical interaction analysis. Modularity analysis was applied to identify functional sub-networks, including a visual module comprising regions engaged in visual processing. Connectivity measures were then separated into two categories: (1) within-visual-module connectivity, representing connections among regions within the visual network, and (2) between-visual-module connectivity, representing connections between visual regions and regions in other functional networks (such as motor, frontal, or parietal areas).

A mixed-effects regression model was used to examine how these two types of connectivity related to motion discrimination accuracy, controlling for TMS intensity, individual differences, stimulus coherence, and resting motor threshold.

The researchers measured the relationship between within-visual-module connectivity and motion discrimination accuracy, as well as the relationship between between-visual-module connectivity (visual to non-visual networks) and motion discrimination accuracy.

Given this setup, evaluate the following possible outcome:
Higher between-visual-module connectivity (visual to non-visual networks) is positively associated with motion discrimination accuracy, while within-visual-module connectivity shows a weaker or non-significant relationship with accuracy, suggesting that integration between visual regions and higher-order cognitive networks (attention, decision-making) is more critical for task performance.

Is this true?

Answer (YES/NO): NO